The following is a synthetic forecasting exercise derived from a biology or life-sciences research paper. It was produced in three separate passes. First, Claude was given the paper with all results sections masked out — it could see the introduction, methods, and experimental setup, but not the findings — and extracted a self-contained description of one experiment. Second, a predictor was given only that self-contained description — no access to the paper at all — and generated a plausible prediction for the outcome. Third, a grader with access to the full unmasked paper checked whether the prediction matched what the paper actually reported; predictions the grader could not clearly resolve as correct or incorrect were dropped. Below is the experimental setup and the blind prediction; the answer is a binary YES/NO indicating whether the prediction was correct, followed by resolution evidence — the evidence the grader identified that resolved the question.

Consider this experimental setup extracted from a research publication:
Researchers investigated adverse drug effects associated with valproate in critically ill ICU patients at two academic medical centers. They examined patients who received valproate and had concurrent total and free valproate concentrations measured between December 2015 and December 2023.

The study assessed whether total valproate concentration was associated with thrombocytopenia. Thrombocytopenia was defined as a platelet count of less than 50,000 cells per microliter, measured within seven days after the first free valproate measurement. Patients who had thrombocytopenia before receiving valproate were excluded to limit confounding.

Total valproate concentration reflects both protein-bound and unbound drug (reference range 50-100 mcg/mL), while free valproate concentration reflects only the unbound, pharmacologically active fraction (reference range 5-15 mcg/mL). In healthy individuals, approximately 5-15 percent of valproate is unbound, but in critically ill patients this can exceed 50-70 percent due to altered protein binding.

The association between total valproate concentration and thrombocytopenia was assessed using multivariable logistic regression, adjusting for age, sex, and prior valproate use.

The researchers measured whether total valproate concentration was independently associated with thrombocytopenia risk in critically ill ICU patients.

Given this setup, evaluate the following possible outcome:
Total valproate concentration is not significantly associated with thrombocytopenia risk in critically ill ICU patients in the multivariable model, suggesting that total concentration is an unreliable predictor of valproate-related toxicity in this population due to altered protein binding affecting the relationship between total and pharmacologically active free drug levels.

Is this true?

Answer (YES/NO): YES